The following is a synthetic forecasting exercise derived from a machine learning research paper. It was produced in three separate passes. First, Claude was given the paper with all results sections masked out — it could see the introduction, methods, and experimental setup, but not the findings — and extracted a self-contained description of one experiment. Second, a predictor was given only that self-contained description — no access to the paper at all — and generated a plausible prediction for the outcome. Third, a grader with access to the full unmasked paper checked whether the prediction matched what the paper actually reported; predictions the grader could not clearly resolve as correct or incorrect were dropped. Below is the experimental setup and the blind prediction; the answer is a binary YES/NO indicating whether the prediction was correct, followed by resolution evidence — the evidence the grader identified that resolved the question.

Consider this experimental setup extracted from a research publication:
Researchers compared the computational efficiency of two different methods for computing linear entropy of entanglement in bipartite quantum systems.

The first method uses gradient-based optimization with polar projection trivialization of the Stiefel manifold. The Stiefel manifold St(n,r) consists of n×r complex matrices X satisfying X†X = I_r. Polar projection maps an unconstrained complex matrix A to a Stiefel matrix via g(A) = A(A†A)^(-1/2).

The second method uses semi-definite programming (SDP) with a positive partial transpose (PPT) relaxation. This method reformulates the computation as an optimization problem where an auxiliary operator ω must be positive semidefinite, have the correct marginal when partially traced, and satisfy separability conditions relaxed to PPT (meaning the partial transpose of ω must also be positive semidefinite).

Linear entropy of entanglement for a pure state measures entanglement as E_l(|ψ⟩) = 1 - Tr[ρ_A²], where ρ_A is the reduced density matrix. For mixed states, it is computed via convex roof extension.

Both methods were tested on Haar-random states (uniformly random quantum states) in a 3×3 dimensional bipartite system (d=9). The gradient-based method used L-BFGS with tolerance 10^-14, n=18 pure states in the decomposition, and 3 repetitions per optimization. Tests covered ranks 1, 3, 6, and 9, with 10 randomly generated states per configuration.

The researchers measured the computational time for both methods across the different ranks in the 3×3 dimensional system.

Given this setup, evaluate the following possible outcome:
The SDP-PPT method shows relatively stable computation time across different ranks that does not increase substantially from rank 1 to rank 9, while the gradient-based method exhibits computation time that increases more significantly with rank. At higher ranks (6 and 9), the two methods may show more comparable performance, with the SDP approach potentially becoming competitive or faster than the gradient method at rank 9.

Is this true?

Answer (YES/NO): NO